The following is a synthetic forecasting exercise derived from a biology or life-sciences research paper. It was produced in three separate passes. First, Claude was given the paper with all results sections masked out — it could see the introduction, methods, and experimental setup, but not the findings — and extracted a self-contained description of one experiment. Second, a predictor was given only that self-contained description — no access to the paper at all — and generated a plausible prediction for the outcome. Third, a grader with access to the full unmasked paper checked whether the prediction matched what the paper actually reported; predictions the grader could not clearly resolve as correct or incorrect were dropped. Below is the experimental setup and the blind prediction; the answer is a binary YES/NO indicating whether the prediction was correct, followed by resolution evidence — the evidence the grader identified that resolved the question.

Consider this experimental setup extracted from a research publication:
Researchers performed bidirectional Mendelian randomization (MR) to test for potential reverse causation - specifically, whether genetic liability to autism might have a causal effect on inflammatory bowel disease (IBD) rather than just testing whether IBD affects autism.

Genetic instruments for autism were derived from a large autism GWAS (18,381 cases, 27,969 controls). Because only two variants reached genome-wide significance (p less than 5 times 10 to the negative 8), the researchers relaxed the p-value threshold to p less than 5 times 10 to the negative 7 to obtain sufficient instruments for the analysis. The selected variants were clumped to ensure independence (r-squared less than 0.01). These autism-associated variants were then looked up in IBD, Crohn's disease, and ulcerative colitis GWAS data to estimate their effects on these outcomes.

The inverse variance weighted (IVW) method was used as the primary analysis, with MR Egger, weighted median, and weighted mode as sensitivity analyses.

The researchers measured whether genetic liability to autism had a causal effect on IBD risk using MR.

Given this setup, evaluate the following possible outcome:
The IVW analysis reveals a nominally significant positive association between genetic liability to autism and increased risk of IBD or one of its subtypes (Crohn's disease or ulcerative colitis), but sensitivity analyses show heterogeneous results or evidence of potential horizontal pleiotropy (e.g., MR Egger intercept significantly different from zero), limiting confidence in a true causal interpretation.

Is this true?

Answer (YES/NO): NO